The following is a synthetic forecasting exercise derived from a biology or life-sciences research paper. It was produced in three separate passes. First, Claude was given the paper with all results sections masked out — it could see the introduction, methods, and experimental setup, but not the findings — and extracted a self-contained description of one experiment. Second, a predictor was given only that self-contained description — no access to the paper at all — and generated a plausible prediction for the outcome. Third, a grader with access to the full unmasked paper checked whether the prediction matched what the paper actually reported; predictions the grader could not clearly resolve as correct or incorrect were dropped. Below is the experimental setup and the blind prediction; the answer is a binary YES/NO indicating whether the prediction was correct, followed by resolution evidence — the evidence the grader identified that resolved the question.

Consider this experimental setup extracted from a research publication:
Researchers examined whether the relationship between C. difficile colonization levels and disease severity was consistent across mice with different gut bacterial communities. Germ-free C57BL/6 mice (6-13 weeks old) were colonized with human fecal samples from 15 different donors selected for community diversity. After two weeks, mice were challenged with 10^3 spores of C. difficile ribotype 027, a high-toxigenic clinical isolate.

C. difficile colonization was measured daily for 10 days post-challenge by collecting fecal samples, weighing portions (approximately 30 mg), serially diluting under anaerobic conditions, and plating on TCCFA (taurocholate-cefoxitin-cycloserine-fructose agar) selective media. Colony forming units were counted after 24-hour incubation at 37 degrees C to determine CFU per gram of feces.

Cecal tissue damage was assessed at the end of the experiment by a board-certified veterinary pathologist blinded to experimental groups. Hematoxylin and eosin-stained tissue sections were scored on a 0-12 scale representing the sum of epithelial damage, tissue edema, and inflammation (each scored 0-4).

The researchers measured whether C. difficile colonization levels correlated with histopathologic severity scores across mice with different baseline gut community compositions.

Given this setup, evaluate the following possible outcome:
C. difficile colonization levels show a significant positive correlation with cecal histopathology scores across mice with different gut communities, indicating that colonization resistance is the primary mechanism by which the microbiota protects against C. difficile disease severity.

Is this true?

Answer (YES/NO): NO